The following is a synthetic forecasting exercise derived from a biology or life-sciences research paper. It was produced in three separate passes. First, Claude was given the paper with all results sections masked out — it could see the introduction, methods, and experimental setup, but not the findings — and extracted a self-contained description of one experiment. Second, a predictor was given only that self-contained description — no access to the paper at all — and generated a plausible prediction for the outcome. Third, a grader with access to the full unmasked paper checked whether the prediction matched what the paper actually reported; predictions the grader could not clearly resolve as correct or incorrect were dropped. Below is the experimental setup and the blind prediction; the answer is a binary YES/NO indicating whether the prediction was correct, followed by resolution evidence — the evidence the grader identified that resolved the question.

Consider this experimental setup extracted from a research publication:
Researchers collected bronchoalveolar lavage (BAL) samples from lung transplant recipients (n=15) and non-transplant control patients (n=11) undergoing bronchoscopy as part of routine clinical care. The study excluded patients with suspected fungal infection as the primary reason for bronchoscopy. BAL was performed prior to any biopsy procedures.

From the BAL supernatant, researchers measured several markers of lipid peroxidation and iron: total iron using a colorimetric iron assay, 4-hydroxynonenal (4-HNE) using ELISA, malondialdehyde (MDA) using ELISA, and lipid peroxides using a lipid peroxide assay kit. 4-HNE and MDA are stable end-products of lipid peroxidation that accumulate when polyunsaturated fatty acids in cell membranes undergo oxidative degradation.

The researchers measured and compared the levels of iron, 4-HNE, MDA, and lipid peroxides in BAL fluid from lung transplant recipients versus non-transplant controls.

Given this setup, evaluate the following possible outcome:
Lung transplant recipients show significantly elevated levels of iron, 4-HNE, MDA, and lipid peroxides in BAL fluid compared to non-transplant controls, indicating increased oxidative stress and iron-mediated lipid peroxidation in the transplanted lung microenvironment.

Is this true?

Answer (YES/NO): YES